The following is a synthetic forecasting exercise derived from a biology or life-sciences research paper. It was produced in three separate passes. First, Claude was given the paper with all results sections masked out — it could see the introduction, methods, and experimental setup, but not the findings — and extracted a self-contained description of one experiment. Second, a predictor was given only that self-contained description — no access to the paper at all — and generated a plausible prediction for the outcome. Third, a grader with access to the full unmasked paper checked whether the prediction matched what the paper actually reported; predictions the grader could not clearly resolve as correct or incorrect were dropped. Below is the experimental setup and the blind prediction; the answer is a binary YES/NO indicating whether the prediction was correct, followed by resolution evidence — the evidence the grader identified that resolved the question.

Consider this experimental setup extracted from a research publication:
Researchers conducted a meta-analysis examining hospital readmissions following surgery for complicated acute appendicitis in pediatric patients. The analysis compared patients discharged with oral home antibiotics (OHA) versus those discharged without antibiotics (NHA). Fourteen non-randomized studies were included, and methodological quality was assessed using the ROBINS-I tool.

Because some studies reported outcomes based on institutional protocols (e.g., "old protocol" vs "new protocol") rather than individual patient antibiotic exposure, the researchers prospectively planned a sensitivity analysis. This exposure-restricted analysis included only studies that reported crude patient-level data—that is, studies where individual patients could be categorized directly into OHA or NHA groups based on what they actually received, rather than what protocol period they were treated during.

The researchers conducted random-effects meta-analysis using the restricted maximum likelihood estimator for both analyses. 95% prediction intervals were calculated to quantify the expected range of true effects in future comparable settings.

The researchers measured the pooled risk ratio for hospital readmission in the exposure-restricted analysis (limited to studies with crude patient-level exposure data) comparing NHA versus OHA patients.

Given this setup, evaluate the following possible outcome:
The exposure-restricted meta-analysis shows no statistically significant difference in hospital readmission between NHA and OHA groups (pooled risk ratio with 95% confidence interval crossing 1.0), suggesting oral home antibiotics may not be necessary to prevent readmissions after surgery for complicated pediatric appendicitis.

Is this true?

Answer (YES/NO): NO